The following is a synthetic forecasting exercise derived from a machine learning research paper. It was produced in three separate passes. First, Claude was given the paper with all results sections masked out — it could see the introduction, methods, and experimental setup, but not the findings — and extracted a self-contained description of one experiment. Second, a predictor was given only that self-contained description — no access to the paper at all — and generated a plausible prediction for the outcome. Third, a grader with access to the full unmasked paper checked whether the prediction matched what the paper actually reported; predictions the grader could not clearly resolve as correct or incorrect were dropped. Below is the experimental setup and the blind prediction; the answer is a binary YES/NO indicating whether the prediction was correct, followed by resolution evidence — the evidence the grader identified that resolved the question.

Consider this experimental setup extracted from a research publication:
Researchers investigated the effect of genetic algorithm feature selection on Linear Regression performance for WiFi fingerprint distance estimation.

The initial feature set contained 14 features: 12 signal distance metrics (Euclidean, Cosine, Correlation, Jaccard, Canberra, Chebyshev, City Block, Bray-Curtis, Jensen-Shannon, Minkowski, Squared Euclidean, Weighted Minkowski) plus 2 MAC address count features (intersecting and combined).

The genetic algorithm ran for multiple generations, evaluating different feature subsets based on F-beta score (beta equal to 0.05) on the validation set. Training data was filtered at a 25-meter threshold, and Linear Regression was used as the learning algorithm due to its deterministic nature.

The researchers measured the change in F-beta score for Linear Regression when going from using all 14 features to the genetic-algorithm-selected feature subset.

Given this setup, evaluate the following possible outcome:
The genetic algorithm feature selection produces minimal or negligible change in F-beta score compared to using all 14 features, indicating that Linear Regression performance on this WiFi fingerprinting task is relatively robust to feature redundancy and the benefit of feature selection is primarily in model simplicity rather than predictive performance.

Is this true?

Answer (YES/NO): NO